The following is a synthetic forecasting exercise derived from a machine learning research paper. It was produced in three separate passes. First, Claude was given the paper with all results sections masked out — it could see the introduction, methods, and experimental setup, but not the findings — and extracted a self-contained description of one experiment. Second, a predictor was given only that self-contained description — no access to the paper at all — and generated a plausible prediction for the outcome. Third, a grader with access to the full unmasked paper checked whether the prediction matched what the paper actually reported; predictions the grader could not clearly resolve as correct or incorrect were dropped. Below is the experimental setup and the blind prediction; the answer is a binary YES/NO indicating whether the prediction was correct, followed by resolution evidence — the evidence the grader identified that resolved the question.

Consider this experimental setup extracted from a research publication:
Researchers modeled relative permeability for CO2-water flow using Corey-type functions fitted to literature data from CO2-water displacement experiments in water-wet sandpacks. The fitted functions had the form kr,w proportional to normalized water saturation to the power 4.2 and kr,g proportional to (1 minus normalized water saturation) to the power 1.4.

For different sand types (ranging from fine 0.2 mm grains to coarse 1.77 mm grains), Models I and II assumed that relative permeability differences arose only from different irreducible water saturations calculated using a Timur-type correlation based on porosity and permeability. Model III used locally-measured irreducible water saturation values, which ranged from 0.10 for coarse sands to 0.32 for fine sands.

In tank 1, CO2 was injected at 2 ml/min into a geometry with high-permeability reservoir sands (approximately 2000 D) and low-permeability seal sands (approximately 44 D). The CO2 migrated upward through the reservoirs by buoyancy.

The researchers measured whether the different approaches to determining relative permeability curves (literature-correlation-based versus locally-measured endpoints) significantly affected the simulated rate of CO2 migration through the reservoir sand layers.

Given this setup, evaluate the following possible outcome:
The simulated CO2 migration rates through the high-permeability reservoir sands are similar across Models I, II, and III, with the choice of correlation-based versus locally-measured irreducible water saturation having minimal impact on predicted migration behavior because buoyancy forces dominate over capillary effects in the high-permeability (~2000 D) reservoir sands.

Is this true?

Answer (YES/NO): NO